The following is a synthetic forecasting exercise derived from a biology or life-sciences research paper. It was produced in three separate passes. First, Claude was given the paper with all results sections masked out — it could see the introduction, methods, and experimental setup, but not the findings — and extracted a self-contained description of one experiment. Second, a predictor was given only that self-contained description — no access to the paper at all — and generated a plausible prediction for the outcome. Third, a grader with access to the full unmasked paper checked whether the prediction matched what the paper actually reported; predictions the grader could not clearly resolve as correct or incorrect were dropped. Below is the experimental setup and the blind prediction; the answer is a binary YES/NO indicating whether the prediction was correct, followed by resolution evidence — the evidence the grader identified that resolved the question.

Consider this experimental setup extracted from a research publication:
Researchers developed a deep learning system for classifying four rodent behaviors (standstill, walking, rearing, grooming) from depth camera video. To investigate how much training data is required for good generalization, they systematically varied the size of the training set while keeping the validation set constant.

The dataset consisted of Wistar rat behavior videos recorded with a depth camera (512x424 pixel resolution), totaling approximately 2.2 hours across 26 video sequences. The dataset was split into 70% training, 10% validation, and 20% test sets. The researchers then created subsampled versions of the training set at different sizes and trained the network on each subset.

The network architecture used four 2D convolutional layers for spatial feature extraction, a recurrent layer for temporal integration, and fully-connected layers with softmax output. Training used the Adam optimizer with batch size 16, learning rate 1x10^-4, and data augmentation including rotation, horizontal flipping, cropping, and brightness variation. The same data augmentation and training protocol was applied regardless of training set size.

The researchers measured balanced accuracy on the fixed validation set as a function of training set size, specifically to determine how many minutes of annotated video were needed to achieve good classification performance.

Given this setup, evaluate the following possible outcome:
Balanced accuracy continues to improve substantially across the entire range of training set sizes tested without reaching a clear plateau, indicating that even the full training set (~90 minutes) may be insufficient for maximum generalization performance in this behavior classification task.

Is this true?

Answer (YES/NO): NO